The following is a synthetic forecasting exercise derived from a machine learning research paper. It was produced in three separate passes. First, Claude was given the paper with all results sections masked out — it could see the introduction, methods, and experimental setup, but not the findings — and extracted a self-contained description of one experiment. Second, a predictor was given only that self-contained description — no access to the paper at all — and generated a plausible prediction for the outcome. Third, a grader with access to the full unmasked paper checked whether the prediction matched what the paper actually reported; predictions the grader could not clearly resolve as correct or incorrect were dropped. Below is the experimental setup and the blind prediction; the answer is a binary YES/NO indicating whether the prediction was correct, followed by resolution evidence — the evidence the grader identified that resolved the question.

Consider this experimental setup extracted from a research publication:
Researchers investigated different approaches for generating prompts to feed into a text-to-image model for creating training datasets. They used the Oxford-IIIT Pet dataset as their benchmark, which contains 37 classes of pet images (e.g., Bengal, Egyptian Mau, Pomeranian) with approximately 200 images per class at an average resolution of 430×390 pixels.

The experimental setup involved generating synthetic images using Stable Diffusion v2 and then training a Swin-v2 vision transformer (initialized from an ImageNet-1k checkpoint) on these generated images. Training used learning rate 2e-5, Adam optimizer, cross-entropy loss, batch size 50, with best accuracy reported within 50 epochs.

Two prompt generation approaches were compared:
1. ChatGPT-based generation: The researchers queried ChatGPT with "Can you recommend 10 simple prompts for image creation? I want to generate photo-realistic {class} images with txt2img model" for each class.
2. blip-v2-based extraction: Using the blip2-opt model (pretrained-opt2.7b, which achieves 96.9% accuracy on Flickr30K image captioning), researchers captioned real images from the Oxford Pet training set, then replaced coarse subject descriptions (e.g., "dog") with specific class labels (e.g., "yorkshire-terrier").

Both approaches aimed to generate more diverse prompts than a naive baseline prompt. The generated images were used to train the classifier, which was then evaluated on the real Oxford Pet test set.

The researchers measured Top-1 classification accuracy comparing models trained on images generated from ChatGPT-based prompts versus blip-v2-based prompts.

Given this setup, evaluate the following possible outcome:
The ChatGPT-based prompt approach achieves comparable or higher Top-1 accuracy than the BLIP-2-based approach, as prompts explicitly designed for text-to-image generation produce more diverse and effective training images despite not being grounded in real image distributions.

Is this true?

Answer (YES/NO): YES